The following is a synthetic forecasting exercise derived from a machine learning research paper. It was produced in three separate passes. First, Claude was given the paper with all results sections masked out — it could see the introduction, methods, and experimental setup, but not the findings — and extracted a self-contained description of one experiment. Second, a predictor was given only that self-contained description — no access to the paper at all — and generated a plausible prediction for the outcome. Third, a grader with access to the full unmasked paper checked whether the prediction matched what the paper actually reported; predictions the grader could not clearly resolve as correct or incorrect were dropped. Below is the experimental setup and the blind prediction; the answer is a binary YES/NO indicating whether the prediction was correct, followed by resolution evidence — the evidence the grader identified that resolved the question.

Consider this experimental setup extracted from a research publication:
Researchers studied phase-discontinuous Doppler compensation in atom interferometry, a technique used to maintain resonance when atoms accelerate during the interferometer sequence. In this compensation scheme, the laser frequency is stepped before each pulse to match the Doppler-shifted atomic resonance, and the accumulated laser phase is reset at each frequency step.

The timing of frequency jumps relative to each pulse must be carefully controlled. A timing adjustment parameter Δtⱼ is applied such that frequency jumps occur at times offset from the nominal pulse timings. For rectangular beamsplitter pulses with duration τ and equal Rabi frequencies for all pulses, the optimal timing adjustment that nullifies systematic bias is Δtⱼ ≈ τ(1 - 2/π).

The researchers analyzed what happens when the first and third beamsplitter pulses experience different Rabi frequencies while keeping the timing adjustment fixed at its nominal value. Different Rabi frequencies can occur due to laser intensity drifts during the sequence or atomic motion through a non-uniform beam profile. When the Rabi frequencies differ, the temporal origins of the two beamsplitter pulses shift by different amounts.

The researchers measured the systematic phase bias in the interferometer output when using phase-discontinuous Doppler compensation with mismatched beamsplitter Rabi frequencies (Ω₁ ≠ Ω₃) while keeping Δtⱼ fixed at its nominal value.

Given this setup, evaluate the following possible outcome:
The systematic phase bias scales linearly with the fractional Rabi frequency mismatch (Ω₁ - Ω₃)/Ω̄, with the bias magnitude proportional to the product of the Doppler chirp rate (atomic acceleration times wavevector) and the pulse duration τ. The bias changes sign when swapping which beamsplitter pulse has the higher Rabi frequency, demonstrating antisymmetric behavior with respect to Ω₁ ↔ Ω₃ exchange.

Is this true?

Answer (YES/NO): NO